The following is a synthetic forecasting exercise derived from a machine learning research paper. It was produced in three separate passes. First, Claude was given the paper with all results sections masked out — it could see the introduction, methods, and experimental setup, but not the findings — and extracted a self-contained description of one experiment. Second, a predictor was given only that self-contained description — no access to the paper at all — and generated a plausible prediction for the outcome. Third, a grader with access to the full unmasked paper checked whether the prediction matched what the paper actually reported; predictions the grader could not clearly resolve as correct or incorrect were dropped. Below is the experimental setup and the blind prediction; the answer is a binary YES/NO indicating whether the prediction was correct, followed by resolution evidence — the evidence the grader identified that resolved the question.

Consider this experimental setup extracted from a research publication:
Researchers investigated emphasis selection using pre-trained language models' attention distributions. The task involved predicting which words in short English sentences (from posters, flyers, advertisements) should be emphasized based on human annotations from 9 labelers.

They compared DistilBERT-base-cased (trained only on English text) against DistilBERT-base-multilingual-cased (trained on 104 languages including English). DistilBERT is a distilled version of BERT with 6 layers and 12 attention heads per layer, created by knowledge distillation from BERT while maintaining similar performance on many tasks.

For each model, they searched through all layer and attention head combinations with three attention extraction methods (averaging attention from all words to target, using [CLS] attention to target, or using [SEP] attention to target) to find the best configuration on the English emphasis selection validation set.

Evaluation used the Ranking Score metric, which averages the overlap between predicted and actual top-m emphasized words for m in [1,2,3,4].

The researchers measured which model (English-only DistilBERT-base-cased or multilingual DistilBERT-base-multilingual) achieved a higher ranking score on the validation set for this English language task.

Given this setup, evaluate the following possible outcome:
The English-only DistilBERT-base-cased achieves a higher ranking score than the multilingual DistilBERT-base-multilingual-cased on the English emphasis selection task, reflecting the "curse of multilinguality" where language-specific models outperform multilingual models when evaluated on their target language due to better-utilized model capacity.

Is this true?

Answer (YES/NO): NO